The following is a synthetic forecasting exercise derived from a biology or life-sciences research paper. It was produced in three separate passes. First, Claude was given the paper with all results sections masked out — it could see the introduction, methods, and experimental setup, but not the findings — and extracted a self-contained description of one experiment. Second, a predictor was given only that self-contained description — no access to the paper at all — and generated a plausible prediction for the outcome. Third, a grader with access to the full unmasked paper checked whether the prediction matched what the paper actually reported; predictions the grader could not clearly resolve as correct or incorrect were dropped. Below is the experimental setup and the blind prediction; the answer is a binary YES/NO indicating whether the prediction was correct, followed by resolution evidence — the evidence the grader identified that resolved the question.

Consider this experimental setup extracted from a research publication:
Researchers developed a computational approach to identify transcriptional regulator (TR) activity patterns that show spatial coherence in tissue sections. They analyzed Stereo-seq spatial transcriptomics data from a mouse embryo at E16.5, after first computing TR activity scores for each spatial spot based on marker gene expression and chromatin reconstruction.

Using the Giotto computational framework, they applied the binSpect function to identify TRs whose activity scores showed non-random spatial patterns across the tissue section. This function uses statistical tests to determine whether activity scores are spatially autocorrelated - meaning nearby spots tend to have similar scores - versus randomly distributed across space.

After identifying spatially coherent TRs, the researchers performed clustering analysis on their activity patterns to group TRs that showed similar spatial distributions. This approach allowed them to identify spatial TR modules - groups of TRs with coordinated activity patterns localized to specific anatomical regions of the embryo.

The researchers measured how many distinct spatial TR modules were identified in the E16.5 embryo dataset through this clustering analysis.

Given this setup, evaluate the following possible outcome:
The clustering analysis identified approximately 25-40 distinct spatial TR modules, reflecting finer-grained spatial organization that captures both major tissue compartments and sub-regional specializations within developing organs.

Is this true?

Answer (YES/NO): YES